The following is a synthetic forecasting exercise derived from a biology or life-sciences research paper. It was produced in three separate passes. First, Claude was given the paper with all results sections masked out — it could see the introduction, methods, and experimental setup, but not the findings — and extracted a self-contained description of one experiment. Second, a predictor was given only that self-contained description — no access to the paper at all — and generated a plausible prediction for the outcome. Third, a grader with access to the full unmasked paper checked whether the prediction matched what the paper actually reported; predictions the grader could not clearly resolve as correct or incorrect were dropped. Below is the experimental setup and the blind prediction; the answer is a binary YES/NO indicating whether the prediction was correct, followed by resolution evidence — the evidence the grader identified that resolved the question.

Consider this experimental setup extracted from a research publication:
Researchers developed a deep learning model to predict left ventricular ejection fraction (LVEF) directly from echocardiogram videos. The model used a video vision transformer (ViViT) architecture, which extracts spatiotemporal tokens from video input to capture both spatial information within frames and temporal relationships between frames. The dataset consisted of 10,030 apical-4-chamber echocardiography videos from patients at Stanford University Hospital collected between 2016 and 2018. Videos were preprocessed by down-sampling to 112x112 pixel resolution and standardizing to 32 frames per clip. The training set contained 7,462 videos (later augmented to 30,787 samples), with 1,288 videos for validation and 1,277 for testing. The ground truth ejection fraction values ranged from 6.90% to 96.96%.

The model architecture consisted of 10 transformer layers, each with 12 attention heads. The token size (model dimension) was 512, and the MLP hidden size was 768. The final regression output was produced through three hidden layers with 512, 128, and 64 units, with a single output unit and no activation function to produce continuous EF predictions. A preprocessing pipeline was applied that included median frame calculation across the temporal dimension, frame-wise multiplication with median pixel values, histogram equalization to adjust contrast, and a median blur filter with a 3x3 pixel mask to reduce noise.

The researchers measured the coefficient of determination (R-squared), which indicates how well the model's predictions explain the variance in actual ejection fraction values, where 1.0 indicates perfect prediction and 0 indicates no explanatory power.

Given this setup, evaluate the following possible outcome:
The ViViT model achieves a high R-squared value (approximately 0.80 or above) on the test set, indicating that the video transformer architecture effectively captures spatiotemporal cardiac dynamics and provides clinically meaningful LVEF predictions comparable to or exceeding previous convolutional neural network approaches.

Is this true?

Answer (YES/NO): NO